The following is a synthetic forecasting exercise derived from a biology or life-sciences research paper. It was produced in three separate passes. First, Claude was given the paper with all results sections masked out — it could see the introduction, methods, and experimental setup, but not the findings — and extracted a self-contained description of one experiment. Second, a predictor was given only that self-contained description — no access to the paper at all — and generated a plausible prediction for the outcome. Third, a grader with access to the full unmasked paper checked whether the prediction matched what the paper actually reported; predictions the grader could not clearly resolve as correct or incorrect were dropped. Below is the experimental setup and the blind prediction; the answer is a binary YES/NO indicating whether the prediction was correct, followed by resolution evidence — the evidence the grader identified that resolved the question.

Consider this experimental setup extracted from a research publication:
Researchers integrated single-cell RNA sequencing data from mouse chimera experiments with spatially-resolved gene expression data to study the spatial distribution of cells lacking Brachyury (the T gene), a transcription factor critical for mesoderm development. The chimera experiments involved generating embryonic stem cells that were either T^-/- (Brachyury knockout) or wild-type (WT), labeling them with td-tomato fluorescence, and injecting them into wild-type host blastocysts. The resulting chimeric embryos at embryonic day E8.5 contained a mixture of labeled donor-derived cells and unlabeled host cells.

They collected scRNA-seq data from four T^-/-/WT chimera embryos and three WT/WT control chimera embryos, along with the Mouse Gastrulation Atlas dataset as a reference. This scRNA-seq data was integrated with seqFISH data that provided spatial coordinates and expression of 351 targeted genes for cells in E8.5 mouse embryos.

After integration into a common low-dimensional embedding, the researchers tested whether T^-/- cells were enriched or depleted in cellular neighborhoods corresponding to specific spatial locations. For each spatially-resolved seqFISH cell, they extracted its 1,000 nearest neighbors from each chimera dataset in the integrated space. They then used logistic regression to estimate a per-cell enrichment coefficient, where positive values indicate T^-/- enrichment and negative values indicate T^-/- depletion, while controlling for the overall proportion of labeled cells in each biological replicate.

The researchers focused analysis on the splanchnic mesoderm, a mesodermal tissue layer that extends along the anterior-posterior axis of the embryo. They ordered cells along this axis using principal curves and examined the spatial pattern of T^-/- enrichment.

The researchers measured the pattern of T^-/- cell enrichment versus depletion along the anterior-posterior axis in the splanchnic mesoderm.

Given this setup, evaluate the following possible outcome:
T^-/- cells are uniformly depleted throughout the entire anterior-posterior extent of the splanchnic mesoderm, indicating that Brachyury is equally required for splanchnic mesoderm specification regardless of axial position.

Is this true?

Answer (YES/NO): NO